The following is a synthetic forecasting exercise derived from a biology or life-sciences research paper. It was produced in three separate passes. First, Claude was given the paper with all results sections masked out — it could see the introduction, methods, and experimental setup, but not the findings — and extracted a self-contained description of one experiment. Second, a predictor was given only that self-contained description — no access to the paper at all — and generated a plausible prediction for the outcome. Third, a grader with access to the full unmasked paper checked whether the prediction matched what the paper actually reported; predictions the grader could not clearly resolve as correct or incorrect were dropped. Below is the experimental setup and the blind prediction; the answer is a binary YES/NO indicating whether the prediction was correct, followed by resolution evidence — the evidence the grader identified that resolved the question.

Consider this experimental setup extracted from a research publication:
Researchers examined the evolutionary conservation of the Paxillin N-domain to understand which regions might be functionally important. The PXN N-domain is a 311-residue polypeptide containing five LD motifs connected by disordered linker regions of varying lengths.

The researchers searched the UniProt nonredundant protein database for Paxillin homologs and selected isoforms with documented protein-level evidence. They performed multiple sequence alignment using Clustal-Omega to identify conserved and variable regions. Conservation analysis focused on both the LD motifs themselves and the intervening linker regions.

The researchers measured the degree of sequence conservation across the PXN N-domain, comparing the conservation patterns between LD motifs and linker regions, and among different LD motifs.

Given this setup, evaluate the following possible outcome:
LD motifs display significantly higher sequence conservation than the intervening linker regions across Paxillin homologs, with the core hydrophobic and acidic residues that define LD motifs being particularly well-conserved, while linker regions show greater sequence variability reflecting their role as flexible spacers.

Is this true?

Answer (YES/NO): NO